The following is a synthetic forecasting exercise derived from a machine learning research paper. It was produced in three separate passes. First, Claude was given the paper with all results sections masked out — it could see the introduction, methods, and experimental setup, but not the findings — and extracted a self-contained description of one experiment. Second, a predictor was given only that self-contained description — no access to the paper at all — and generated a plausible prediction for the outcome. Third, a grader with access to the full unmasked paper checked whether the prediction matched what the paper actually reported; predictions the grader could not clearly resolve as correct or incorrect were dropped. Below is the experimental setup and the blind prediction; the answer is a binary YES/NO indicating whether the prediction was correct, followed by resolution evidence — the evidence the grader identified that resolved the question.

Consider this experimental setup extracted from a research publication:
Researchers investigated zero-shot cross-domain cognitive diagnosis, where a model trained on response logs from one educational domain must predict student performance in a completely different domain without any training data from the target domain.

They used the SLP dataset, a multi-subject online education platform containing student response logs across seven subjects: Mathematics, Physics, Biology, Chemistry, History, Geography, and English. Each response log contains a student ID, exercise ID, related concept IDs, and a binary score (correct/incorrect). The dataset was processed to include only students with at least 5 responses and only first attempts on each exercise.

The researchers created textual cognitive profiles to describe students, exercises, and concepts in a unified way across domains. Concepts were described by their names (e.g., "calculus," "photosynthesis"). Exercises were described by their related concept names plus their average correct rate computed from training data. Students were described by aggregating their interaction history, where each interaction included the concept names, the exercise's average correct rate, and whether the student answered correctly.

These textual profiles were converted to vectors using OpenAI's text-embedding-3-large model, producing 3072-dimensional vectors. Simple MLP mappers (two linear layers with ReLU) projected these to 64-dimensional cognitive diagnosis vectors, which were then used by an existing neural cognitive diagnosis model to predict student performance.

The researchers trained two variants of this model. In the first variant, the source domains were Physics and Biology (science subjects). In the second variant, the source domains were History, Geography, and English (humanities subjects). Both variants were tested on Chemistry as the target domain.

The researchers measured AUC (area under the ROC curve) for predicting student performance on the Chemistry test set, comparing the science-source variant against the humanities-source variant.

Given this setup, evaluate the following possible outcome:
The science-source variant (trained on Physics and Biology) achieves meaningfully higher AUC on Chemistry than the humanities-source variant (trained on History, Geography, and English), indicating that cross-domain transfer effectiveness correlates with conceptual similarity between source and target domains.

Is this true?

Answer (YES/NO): NO